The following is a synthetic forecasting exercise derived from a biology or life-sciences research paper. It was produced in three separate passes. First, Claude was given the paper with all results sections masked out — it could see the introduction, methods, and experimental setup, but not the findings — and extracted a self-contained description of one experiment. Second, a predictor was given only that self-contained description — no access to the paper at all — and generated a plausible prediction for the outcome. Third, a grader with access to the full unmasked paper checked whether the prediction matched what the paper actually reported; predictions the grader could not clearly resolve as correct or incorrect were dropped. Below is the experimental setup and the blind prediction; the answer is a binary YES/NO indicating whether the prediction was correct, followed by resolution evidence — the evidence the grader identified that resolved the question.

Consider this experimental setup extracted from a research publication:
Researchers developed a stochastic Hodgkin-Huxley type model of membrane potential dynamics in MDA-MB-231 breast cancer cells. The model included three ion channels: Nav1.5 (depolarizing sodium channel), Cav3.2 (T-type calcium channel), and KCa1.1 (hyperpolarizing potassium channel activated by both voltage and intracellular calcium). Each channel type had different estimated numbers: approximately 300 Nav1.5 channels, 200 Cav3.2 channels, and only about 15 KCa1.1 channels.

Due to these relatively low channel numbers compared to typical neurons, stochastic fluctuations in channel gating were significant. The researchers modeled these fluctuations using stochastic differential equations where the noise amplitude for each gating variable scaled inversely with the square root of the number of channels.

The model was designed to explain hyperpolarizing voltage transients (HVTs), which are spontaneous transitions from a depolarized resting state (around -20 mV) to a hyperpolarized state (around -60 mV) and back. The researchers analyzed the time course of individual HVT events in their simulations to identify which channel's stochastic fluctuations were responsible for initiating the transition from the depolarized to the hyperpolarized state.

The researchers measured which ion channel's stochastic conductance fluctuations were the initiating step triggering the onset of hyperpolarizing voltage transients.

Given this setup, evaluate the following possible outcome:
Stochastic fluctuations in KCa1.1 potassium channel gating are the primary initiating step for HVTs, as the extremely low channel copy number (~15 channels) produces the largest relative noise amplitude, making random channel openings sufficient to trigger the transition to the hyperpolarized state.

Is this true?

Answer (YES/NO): NO